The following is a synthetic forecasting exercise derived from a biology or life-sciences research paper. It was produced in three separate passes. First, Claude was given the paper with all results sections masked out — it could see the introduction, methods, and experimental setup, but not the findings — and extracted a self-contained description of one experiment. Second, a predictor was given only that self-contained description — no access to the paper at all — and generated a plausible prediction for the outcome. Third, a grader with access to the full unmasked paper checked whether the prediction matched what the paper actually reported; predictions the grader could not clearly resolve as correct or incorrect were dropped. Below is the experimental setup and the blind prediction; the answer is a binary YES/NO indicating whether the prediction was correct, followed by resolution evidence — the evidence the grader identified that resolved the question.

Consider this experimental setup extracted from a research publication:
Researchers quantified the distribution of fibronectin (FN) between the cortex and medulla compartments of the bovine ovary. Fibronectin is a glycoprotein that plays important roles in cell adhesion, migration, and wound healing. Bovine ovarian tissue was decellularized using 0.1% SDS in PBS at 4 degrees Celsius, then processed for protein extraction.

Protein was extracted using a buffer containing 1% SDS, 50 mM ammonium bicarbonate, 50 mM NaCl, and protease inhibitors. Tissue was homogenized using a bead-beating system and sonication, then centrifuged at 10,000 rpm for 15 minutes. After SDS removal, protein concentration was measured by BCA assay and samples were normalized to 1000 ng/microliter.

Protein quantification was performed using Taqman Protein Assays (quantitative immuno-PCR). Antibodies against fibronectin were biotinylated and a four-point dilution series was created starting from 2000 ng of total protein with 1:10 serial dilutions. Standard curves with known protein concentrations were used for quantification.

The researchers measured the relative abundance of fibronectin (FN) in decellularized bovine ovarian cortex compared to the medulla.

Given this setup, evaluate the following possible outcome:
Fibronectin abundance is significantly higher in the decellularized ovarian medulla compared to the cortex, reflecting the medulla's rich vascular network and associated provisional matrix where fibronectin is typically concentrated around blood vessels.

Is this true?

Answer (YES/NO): NO